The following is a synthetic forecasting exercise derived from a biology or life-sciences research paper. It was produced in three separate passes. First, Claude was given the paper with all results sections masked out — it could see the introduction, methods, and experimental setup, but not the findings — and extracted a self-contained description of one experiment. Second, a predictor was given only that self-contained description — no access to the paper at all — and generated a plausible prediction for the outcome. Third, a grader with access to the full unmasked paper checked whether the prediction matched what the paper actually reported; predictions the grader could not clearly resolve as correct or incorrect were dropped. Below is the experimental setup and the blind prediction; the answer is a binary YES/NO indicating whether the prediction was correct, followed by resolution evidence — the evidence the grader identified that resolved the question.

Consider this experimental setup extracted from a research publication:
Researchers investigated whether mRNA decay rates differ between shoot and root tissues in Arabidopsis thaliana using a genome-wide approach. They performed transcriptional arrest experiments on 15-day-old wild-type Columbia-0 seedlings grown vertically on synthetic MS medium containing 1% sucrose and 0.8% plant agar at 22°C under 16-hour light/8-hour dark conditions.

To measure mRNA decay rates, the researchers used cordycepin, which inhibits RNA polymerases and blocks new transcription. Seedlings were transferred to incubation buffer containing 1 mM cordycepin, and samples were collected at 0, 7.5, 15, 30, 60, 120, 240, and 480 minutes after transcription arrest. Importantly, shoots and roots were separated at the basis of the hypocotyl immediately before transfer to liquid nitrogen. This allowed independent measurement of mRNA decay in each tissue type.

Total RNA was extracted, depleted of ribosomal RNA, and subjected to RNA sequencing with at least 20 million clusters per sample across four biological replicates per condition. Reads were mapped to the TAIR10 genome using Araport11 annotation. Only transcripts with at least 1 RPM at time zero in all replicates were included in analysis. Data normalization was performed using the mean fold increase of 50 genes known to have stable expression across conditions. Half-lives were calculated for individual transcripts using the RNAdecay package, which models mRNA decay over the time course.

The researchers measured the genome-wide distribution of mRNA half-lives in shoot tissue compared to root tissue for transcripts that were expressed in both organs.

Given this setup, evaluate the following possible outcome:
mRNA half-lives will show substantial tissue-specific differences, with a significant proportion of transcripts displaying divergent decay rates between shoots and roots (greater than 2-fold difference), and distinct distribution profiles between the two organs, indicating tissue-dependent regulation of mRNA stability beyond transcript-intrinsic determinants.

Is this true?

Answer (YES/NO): YES